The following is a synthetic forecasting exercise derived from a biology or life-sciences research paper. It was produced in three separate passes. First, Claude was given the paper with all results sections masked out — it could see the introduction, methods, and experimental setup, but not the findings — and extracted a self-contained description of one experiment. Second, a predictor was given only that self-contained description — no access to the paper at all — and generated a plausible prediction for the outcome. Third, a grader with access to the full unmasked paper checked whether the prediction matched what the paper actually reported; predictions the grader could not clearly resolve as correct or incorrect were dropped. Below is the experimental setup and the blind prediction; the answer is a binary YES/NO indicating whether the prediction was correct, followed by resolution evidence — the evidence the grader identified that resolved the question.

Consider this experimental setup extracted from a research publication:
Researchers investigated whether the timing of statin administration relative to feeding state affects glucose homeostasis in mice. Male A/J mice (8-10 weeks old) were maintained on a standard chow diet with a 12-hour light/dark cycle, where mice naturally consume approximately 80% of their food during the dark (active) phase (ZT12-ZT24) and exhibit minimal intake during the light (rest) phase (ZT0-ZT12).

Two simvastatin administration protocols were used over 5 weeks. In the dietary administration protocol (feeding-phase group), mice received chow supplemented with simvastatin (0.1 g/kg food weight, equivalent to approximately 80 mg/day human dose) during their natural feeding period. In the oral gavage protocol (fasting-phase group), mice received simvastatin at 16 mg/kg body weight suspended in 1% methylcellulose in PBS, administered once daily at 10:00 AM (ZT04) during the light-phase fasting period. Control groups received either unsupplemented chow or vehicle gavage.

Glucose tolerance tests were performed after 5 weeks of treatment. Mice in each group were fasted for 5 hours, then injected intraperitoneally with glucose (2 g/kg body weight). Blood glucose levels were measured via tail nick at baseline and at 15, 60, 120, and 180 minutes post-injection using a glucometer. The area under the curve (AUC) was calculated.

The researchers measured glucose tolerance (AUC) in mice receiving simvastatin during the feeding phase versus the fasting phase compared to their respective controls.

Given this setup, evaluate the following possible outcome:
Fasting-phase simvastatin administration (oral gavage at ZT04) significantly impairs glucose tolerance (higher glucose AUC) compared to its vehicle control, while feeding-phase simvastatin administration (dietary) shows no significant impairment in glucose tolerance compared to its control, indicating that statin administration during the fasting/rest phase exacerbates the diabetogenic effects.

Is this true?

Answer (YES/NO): NO